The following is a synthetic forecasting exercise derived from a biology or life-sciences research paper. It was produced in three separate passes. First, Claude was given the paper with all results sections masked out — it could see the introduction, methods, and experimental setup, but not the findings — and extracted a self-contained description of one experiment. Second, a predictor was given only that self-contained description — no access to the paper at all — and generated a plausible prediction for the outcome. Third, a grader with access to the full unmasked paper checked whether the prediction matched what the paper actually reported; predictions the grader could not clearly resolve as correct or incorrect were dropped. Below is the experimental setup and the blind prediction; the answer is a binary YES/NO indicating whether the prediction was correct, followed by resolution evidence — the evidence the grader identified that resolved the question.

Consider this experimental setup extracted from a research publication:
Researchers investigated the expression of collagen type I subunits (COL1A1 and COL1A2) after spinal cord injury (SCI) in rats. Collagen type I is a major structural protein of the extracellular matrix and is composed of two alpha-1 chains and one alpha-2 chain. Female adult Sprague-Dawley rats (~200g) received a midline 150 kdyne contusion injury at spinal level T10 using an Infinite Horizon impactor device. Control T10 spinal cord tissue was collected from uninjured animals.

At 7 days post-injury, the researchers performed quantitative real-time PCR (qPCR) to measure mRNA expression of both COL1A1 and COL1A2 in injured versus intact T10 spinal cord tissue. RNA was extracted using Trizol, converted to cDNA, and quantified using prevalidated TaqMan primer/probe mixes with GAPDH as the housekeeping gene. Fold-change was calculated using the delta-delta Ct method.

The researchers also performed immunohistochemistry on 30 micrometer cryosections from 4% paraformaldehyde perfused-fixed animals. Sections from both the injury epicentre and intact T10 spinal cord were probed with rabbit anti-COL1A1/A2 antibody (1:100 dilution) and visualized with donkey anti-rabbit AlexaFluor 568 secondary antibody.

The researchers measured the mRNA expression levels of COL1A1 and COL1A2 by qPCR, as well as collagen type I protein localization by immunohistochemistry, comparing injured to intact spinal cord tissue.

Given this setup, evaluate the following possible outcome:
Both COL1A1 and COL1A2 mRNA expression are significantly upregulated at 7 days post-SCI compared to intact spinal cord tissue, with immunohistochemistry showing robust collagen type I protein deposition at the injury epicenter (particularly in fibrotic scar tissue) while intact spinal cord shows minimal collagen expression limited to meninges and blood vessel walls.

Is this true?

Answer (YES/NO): NO